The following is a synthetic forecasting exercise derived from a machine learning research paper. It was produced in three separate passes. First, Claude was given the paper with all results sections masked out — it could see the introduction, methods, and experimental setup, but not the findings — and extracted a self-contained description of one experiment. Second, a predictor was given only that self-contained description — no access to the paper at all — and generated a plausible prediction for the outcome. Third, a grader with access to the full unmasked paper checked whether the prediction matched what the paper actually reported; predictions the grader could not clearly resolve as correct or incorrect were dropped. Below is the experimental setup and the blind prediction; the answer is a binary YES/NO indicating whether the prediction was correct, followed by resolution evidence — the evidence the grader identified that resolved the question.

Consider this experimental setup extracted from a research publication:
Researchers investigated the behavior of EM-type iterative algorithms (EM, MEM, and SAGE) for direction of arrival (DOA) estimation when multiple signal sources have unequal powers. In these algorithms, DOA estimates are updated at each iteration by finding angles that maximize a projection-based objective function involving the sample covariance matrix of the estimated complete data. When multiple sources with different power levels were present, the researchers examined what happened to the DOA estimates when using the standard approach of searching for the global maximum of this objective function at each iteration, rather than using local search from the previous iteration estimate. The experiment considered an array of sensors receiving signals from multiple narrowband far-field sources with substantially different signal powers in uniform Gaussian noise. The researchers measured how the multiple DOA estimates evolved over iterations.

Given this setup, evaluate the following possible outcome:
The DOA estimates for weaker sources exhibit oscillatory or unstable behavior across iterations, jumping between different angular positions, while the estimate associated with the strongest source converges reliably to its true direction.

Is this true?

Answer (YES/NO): NO